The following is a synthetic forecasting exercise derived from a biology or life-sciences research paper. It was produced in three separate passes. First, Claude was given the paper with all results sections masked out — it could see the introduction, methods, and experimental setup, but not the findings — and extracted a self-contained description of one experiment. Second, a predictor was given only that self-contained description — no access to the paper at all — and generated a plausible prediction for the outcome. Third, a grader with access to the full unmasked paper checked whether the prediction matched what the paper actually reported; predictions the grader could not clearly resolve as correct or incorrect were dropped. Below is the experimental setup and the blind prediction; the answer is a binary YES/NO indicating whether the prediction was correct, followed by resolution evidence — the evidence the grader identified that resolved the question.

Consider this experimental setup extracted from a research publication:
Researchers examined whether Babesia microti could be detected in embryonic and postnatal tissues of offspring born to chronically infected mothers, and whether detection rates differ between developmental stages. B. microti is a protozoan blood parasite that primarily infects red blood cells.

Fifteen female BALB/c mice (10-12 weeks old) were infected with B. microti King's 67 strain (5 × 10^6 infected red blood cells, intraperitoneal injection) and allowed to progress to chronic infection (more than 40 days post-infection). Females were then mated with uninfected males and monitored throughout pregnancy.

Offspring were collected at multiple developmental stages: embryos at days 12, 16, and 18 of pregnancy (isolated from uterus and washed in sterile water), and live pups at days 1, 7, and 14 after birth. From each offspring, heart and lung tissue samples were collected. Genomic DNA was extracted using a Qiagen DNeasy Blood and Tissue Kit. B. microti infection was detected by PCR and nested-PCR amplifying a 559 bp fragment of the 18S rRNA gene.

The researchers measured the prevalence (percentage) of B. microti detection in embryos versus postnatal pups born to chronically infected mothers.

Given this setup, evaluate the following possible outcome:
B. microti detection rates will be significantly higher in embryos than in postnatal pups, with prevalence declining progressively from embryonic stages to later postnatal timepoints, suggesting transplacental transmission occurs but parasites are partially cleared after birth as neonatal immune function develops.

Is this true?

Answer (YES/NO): NO